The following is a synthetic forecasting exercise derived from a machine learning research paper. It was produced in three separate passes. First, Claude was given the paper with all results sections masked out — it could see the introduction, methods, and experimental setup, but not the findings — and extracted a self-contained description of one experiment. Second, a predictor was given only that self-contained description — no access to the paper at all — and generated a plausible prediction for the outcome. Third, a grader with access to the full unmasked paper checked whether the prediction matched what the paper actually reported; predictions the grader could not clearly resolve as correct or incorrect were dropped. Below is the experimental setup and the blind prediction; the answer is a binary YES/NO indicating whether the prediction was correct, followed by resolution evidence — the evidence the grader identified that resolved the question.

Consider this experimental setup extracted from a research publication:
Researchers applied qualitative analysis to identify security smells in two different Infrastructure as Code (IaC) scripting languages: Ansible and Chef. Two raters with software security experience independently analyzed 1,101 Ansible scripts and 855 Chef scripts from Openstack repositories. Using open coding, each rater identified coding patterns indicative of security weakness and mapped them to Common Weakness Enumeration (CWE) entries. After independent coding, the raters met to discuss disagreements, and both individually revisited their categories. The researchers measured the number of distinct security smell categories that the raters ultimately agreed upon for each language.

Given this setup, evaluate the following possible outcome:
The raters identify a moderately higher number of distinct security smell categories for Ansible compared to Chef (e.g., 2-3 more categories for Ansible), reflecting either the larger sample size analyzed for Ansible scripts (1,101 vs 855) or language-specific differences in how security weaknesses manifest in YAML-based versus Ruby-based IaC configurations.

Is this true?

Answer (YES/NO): NO